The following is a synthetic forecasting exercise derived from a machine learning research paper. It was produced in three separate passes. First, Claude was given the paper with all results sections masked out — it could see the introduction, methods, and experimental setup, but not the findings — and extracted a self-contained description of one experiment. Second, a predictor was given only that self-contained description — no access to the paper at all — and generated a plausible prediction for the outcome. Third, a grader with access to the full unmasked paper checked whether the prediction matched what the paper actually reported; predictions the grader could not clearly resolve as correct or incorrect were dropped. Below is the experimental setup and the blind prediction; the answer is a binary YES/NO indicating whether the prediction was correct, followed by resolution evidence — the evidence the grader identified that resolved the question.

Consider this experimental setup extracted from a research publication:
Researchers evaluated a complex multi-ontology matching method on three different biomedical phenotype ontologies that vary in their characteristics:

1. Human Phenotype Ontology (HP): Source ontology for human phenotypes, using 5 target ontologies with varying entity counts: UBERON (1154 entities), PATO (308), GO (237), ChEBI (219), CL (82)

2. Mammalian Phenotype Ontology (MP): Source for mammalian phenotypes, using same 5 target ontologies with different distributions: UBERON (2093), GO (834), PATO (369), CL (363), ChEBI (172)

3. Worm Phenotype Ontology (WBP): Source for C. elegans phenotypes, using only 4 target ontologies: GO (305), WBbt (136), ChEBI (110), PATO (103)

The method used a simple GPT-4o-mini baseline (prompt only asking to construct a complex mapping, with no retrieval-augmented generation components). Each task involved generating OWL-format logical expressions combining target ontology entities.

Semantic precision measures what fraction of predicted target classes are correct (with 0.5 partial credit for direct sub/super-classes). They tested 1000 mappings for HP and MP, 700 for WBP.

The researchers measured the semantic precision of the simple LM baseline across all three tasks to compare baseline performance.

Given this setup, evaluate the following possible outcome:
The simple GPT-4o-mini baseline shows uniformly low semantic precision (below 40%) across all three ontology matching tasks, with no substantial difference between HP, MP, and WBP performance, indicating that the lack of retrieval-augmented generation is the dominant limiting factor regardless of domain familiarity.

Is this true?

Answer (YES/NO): NO